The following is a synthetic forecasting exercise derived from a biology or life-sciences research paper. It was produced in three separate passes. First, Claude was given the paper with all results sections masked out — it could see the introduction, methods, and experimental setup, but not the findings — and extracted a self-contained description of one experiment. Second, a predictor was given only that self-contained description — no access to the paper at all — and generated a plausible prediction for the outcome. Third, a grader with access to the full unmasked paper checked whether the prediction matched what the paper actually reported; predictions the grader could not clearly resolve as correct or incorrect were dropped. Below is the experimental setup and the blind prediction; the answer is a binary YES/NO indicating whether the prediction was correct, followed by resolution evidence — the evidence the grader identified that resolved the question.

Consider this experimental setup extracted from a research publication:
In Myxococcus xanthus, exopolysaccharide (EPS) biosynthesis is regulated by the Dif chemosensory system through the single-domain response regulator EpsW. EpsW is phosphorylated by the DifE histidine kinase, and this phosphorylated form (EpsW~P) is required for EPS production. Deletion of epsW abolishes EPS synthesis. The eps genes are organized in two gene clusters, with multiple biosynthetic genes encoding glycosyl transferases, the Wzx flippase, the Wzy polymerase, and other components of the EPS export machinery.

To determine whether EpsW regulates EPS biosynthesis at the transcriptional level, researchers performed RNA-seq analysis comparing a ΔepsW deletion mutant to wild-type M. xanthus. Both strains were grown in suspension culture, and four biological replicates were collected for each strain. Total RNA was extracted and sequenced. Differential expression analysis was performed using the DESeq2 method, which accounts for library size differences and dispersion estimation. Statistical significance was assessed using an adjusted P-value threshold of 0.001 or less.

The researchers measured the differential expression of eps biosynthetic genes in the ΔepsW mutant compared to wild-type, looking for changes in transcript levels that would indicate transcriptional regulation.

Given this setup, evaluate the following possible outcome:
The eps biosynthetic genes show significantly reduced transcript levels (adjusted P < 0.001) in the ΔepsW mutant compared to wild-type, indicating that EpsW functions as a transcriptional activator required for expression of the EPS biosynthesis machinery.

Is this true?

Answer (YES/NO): NO